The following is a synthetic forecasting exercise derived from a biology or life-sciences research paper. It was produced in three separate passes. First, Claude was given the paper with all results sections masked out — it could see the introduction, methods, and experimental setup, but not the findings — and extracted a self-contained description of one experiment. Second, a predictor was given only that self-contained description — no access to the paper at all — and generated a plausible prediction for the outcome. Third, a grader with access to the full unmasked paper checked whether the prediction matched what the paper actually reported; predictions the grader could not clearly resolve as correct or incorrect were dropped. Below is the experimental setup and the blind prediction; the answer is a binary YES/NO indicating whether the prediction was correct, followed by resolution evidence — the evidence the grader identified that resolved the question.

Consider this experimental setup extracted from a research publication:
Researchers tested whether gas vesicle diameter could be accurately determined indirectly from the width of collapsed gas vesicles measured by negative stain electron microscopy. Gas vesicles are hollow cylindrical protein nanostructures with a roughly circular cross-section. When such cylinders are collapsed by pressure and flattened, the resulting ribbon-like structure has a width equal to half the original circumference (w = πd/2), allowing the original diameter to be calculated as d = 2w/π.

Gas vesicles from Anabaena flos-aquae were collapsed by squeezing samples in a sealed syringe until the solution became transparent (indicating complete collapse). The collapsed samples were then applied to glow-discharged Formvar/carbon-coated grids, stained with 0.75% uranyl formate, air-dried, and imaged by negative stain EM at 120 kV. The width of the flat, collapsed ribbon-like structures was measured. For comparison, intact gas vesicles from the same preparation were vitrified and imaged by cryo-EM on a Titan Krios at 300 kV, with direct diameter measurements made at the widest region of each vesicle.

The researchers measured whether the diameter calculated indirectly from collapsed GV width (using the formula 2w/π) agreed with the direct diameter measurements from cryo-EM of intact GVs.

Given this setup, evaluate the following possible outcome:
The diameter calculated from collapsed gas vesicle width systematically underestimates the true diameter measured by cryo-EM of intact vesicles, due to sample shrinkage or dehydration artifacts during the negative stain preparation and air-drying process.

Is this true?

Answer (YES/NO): NO